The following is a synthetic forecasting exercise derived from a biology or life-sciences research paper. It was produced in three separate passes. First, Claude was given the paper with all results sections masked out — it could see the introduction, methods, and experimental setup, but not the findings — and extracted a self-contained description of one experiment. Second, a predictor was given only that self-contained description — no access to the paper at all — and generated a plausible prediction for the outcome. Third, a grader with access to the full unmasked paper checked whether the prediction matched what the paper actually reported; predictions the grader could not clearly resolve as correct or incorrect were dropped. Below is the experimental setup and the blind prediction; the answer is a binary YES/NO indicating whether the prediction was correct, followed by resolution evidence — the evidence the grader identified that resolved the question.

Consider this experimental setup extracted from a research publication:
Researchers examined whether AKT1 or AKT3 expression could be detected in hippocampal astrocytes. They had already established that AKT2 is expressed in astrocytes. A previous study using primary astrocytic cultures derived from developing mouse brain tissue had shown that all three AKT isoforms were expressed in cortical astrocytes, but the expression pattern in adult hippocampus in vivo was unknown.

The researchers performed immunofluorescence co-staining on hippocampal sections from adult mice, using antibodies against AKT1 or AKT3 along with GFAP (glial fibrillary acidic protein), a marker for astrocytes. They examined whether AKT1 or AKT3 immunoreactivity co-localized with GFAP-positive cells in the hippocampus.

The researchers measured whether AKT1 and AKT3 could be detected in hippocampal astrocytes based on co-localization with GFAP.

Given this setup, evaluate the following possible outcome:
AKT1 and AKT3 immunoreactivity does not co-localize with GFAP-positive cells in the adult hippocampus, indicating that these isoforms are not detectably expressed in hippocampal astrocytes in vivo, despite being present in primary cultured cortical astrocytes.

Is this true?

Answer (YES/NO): NO